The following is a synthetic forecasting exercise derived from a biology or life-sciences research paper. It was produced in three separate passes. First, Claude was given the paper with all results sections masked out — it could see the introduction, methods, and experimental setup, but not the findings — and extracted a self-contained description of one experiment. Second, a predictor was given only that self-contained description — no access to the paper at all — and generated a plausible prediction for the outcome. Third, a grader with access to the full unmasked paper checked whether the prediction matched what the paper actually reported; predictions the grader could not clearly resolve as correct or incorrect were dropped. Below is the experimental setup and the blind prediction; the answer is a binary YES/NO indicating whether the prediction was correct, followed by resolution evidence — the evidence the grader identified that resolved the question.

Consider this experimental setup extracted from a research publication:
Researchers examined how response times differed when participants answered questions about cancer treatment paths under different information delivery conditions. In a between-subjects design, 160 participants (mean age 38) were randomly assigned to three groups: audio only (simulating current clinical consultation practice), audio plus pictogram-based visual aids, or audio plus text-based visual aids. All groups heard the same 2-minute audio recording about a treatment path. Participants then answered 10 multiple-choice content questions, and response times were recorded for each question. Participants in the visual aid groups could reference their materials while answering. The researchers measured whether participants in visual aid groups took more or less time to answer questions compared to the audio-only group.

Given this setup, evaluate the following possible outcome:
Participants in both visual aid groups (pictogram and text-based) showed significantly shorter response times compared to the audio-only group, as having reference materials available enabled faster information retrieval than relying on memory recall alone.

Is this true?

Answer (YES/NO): NO